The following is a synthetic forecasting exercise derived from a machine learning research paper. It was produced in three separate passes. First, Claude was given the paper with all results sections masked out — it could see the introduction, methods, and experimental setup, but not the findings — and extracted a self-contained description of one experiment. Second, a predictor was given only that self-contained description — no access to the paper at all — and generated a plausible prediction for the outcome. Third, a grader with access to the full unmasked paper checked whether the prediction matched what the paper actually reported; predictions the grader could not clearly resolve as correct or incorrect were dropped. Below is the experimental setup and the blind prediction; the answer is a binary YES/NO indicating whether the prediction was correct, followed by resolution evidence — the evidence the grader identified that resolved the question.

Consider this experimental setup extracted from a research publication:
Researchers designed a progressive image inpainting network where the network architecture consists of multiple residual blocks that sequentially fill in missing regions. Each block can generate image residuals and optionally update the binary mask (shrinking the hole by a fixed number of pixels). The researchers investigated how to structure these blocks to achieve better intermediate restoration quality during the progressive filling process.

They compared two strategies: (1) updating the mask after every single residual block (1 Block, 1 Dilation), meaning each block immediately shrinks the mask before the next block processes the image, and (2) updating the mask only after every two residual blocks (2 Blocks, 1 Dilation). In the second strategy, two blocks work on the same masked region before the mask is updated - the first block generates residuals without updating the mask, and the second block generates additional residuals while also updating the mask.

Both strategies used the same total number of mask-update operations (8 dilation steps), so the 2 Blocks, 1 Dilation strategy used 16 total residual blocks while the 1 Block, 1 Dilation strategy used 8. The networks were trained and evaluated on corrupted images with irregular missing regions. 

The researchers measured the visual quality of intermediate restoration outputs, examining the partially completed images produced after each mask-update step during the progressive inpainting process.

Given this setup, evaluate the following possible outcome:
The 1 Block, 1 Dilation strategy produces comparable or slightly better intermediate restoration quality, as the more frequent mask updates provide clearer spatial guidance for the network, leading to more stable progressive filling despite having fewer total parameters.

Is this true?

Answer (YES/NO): NO